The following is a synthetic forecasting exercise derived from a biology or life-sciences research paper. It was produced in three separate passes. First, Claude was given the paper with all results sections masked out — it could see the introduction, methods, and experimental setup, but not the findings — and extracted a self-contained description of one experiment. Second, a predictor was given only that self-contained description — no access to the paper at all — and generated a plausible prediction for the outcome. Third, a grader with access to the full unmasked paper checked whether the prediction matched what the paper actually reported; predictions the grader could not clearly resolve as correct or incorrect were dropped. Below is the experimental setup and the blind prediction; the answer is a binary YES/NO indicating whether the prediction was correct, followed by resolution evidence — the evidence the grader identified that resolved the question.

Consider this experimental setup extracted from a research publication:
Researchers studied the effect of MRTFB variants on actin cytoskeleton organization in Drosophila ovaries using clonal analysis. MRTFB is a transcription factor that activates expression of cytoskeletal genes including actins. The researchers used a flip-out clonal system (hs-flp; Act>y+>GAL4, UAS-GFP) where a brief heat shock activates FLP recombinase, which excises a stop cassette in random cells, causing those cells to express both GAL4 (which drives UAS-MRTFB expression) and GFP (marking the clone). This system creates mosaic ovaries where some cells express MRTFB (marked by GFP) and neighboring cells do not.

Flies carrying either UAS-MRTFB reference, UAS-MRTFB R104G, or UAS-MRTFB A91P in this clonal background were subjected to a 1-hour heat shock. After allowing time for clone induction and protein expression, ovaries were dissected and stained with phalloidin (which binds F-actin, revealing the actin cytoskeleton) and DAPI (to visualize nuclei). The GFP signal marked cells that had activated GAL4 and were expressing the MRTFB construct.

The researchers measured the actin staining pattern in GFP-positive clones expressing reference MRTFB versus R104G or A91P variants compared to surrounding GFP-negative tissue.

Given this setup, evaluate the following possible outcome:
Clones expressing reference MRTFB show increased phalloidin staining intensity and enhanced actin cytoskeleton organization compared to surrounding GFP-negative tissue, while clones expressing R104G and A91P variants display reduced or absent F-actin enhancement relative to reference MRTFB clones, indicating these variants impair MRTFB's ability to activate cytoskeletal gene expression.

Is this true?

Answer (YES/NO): NO